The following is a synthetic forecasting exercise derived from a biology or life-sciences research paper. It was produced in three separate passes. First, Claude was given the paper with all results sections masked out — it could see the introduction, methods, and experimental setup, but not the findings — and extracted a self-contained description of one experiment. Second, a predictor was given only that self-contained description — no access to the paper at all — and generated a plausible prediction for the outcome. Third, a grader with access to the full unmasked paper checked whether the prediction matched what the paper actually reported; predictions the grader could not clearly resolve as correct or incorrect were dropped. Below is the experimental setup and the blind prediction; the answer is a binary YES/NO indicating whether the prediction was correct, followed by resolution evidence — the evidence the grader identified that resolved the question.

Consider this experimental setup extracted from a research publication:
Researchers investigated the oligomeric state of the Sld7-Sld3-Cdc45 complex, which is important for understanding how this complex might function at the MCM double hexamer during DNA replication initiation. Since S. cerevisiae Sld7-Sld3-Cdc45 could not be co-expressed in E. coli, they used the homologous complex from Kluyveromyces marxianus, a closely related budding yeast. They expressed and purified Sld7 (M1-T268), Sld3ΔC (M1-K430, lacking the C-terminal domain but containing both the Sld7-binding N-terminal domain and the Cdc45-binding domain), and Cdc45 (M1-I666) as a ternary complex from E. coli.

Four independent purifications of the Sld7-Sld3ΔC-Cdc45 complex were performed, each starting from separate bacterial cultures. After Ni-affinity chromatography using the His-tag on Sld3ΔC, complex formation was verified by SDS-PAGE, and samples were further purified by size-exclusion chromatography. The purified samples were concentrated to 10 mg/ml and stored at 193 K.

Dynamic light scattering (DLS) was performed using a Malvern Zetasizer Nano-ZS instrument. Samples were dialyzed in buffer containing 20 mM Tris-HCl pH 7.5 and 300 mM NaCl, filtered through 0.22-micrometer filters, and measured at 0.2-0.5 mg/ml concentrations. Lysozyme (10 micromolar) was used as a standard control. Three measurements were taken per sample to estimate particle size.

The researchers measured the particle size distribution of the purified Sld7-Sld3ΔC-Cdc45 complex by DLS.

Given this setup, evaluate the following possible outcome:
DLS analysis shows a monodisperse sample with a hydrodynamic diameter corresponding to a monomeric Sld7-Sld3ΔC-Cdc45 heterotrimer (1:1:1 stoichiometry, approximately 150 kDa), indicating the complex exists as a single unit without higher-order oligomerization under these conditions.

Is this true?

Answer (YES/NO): NO